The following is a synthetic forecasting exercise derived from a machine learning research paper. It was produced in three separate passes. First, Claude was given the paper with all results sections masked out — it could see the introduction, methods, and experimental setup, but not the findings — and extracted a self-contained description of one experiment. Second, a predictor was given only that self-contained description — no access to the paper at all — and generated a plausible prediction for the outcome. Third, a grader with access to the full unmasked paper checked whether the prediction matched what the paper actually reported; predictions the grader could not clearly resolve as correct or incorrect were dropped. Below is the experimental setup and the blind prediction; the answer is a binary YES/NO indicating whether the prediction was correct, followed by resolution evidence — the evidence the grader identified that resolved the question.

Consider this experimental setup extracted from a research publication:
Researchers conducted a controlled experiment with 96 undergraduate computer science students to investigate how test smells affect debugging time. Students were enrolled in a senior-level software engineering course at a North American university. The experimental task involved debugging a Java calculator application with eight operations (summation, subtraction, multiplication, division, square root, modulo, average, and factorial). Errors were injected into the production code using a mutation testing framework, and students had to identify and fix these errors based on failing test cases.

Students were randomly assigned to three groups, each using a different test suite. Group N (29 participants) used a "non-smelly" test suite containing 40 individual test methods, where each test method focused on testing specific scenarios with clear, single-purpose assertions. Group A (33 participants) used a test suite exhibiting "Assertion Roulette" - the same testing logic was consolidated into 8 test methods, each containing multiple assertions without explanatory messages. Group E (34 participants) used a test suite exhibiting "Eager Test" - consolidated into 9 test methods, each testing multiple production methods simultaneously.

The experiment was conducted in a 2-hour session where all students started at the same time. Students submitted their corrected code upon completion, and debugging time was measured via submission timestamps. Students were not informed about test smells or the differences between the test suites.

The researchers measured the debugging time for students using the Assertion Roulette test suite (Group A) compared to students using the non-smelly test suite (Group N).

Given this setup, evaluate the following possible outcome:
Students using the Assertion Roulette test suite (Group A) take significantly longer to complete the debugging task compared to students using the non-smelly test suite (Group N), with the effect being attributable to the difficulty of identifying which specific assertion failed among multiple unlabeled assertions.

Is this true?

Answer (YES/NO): YES